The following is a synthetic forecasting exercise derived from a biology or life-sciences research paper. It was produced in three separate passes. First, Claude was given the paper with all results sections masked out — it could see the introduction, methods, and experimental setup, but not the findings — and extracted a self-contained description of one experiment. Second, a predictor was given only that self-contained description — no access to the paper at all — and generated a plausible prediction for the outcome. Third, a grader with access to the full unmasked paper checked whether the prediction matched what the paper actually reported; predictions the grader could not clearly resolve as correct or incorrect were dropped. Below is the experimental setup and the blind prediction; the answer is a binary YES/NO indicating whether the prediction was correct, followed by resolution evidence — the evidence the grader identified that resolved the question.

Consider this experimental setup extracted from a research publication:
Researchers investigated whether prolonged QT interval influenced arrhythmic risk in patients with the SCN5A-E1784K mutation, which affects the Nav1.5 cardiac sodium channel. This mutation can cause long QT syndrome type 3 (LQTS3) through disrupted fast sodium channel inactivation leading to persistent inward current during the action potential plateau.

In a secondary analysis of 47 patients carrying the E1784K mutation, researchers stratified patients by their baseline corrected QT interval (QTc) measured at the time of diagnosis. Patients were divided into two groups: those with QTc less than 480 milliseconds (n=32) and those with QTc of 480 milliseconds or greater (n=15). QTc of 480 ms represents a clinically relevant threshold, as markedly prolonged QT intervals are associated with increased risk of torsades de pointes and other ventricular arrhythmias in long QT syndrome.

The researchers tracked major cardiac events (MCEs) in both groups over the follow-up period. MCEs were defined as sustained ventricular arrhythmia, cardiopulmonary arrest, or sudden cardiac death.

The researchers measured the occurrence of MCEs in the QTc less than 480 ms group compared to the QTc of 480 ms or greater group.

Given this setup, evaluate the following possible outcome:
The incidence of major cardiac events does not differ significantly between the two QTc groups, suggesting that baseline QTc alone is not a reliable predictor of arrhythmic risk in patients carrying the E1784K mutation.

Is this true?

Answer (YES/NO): YES